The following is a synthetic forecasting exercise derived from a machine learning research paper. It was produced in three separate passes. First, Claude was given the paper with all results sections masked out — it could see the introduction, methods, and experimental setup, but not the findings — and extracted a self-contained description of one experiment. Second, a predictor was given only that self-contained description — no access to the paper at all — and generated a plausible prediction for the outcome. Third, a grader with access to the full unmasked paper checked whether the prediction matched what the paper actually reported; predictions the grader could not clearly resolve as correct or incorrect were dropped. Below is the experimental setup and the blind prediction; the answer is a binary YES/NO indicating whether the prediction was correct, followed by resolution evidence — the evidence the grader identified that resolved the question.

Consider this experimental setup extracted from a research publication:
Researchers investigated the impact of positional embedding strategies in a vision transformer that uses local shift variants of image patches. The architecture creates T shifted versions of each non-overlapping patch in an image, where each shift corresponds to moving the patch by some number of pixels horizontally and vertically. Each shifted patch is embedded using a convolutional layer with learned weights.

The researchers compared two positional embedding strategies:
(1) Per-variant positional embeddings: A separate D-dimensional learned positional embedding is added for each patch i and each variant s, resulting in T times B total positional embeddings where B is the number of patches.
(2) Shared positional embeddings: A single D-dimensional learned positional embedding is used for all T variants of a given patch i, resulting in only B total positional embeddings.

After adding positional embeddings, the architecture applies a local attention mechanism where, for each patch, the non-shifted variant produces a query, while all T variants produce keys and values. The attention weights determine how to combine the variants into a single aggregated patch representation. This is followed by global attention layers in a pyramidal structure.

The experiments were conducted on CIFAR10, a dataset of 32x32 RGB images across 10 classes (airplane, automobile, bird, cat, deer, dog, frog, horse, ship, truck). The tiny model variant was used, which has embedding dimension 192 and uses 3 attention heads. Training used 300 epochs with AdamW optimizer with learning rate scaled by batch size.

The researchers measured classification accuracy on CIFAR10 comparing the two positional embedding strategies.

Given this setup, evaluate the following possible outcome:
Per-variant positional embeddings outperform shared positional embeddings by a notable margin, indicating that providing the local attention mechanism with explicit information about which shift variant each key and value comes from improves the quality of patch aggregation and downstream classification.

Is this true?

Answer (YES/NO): NO